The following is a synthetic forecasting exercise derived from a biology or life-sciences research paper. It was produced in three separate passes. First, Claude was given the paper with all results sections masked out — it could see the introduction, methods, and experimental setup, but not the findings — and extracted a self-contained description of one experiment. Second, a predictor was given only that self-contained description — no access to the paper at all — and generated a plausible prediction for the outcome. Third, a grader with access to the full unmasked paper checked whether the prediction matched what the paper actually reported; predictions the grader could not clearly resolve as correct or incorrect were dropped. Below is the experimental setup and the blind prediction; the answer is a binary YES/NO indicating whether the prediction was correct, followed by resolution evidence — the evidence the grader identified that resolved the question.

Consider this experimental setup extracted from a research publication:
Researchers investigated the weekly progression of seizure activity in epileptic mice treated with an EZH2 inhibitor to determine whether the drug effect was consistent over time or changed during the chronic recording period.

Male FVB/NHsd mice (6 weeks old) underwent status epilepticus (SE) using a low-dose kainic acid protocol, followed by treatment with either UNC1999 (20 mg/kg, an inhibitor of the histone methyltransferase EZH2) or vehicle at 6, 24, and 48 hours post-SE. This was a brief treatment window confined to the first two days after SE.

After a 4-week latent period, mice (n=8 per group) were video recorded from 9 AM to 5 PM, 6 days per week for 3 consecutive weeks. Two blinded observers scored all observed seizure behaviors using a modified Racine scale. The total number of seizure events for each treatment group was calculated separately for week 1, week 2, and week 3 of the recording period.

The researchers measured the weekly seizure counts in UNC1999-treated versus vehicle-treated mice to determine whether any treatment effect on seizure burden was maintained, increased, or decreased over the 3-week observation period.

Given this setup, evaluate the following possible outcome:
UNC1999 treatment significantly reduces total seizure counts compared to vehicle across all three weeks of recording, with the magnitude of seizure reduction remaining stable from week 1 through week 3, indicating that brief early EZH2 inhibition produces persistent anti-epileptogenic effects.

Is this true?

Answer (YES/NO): NO